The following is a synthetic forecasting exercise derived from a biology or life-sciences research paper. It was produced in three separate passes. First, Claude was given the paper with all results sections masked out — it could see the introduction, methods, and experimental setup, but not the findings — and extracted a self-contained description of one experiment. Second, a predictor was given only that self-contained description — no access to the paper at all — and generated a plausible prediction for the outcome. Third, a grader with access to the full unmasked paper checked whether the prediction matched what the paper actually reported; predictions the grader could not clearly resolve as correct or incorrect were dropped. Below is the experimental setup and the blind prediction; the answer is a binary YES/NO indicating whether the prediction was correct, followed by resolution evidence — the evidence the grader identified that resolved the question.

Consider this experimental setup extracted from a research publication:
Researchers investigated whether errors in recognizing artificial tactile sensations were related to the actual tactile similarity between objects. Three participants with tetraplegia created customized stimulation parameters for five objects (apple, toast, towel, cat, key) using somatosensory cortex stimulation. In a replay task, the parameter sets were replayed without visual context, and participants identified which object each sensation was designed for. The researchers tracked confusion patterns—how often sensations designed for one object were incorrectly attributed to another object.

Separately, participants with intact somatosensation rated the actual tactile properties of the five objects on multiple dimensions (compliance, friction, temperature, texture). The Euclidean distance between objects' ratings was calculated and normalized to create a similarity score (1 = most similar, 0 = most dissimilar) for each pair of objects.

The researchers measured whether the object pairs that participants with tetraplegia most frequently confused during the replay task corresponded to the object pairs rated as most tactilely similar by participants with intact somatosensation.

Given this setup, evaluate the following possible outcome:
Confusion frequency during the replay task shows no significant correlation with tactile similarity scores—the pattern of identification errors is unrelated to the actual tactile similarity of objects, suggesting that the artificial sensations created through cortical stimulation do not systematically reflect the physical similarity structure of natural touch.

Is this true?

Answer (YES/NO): NO